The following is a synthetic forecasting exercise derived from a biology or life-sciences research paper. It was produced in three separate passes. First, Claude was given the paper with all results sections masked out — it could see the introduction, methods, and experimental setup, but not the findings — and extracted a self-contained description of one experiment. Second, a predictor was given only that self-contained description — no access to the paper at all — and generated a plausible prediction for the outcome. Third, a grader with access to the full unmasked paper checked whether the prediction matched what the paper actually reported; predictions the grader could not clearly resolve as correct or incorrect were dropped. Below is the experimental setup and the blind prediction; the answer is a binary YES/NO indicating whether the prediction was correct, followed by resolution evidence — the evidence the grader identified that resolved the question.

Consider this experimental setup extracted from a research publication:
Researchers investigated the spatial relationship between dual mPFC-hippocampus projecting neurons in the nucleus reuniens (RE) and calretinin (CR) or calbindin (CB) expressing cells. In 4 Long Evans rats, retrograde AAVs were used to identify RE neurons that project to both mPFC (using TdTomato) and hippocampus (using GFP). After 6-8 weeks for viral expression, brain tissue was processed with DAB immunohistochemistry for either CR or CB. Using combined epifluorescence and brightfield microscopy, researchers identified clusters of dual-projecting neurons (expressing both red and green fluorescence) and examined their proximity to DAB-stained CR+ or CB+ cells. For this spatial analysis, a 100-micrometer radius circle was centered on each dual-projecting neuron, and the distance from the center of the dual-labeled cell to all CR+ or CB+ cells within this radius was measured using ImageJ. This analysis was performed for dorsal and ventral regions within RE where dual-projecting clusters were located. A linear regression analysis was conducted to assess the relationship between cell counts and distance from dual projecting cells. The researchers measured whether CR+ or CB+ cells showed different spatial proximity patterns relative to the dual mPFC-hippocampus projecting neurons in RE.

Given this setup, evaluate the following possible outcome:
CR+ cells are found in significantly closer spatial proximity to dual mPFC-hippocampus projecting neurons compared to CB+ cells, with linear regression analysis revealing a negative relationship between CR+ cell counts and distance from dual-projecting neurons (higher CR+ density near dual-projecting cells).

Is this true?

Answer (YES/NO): NO